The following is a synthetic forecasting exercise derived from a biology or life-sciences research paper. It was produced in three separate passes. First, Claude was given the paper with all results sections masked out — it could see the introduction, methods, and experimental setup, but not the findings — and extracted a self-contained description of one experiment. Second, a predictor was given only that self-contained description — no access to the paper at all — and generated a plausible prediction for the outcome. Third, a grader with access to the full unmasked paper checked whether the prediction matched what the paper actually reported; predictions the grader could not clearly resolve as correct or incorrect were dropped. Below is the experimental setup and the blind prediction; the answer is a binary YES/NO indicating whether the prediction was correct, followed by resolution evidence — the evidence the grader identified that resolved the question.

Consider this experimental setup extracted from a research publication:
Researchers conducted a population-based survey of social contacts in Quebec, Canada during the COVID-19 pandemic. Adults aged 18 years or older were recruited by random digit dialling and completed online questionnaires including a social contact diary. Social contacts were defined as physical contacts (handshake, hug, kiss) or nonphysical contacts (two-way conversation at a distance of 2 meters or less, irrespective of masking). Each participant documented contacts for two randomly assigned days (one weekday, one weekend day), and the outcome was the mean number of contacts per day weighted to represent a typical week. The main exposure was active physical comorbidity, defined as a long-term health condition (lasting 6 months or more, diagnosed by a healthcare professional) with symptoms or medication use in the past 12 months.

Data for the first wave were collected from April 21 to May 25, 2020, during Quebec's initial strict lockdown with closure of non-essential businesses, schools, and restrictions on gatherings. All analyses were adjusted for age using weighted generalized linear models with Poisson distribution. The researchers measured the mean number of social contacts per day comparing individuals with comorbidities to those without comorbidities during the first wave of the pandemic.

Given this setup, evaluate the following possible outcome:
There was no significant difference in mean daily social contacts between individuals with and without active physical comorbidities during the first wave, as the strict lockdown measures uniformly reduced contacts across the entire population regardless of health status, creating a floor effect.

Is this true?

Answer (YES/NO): YES